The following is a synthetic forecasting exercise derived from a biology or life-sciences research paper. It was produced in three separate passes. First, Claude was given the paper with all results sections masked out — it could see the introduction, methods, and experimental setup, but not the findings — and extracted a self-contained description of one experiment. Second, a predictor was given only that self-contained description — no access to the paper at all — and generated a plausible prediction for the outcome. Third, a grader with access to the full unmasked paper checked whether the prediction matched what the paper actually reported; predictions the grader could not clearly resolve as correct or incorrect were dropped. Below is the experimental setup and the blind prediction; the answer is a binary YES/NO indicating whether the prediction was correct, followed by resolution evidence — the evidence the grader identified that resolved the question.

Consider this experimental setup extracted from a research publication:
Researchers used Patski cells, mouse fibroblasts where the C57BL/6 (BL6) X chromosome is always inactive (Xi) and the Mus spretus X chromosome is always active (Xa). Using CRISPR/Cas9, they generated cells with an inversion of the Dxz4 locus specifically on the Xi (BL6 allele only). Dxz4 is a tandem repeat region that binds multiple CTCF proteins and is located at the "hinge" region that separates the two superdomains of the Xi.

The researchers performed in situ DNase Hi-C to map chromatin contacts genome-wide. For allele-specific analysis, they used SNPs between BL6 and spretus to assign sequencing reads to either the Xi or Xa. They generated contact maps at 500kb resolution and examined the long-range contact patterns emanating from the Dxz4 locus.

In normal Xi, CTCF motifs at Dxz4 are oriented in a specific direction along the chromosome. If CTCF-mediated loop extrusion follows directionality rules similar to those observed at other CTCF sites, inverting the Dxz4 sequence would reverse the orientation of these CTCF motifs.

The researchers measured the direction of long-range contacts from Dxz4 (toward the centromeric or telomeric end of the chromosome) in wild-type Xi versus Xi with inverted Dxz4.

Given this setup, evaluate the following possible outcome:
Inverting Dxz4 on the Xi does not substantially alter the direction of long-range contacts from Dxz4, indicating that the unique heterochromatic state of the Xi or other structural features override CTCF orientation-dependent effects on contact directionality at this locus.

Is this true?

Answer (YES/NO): NO